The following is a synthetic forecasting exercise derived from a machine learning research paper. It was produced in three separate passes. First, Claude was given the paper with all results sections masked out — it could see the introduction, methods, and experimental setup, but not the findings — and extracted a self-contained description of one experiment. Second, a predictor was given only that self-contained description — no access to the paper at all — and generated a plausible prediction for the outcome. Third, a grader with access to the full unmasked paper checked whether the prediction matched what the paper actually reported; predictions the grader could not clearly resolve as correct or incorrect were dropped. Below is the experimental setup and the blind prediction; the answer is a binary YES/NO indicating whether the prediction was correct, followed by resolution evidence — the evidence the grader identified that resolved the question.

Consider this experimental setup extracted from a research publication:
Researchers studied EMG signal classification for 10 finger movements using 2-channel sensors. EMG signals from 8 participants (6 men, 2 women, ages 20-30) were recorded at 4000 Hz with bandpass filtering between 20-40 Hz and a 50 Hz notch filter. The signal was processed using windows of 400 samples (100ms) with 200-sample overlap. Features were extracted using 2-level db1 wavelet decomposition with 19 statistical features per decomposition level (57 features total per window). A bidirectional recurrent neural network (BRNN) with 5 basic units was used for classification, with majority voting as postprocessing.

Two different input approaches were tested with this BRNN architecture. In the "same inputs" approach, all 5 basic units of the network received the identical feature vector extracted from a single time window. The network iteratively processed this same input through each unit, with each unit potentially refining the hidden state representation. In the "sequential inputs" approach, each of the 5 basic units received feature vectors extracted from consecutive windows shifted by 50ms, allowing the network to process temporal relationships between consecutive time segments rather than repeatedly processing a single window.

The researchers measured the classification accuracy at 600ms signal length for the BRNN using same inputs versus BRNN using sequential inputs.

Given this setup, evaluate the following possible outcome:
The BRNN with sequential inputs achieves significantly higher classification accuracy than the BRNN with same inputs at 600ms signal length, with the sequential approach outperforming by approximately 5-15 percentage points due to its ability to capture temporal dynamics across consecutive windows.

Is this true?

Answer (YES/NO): NO